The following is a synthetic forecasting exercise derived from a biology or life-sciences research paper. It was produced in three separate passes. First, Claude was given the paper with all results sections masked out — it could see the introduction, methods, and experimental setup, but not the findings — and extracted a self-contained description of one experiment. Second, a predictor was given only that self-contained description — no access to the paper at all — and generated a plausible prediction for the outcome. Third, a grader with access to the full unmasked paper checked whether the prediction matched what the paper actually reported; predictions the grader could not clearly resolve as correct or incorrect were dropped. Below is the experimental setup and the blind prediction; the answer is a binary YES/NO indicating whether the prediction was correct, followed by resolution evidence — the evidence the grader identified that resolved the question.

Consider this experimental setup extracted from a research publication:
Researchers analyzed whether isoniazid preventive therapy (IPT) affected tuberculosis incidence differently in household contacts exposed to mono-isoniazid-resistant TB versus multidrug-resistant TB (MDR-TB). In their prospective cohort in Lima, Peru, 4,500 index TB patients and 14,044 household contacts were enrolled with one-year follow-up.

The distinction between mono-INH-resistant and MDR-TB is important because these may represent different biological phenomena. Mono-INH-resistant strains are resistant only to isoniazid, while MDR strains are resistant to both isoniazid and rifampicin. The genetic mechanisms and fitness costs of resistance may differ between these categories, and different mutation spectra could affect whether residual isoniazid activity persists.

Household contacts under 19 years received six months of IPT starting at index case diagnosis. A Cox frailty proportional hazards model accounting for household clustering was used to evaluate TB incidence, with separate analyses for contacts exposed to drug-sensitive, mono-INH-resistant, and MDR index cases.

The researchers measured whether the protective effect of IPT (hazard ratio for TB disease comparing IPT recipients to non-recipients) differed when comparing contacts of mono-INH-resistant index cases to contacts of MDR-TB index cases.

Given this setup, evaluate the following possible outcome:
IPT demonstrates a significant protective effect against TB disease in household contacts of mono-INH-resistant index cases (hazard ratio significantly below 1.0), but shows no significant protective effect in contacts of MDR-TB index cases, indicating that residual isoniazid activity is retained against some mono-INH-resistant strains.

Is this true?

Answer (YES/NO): NO